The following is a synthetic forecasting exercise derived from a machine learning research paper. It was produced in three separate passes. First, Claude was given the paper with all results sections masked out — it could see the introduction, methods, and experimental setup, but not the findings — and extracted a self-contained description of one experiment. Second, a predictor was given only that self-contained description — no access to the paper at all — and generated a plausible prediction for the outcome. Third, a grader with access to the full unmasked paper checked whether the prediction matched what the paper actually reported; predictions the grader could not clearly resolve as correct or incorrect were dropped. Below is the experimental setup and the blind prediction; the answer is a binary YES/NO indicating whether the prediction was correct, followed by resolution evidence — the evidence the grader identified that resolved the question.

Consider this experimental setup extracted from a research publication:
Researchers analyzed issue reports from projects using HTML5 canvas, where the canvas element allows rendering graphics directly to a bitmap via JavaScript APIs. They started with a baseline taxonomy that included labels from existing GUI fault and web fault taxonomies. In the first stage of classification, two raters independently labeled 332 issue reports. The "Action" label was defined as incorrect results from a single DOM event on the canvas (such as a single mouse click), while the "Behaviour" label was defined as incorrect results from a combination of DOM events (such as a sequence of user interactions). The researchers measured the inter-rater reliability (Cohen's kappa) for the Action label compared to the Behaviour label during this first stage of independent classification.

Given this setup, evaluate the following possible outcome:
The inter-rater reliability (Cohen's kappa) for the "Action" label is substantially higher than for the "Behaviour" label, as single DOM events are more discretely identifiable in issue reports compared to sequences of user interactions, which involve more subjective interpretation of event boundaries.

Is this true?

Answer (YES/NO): NO